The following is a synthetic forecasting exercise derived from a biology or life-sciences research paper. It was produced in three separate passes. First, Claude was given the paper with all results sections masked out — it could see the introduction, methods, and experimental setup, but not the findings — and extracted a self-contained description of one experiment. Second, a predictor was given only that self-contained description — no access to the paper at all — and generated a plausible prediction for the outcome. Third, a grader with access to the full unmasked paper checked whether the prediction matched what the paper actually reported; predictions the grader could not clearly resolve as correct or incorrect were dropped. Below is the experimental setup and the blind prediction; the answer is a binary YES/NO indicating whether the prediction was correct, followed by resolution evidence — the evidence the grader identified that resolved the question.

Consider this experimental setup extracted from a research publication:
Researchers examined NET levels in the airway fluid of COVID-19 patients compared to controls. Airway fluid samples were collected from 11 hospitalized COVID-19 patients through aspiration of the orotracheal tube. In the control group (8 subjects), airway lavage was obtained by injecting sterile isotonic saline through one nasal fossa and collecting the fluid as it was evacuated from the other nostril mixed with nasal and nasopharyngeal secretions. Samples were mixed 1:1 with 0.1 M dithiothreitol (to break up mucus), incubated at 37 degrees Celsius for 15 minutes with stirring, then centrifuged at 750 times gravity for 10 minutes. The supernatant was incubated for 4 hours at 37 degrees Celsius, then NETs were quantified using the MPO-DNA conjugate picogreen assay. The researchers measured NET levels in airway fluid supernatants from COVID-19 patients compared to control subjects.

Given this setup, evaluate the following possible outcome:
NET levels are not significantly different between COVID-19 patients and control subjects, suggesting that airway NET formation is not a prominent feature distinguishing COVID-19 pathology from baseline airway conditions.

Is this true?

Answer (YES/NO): NO